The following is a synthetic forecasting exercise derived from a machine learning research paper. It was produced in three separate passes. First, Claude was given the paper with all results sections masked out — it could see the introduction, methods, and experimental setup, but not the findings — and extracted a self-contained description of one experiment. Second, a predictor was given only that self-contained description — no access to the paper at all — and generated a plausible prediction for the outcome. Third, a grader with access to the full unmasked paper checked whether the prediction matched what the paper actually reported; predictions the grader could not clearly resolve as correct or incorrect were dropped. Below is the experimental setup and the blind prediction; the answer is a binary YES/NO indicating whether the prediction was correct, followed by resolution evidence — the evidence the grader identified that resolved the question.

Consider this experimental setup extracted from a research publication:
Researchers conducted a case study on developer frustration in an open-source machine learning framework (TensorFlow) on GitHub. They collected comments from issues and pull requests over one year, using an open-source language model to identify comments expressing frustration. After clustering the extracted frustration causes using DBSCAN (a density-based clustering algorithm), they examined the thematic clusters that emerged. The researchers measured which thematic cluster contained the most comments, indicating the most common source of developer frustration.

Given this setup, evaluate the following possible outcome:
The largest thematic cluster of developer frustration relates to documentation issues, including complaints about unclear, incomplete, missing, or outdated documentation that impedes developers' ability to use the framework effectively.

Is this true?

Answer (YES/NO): NO